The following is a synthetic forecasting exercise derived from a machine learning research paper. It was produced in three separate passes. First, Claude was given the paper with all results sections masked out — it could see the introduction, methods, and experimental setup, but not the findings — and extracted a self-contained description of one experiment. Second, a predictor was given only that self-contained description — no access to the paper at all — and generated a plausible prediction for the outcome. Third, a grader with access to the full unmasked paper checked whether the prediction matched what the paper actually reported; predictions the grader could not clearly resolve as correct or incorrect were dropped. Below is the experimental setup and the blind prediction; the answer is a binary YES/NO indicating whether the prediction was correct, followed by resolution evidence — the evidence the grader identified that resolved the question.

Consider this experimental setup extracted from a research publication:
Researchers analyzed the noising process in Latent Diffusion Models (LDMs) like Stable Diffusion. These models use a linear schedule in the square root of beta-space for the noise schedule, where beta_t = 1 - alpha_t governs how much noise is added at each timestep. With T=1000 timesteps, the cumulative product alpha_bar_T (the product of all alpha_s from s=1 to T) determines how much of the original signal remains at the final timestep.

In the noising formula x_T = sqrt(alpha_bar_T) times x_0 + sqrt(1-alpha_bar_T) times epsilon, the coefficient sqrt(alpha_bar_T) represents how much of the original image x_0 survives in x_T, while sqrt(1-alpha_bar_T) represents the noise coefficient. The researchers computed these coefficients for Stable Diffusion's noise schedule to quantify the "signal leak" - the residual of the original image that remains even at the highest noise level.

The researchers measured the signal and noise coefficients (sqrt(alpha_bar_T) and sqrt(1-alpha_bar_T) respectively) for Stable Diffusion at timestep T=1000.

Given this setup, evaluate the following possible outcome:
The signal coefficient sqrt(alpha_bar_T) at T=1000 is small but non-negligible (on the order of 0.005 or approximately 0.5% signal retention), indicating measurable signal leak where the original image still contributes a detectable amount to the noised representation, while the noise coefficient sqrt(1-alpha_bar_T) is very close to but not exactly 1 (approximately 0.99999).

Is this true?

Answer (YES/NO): NO